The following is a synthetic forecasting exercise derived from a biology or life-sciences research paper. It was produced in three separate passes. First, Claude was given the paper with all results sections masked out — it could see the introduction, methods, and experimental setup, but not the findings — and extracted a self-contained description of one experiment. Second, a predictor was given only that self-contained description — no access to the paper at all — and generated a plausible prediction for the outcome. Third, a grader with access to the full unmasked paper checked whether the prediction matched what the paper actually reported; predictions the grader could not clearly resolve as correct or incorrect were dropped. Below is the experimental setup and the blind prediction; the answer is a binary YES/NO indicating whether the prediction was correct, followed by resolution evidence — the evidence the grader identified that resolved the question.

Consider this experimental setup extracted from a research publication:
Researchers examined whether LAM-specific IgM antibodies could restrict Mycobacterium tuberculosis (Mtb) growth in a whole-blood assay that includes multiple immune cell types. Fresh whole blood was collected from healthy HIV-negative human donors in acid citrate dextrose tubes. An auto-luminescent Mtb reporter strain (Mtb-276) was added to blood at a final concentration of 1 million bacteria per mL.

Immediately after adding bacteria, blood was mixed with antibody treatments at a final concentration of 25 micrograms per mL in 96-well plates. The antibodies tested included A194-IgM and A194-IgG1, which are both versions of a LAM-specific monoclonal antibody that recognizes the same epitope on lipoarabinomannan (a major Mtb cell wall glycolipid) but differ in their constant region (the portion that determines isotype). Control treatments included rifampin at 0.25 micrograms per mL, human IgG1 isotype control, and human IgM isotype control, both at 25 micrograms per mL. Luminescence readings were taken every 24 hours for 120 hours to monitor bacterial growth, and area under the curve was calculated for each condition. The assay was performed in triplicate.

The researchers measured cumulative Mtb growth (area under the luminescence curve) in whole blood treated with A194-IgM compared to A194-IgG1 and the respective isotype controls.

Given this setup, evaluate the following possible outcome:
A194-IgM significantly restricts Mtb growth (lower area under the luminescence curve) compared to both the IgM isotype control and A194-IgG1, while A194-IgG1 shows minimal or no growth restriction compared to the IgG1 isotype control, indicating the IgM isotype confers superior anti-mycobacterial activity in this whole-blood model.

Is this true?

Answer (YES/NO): YES